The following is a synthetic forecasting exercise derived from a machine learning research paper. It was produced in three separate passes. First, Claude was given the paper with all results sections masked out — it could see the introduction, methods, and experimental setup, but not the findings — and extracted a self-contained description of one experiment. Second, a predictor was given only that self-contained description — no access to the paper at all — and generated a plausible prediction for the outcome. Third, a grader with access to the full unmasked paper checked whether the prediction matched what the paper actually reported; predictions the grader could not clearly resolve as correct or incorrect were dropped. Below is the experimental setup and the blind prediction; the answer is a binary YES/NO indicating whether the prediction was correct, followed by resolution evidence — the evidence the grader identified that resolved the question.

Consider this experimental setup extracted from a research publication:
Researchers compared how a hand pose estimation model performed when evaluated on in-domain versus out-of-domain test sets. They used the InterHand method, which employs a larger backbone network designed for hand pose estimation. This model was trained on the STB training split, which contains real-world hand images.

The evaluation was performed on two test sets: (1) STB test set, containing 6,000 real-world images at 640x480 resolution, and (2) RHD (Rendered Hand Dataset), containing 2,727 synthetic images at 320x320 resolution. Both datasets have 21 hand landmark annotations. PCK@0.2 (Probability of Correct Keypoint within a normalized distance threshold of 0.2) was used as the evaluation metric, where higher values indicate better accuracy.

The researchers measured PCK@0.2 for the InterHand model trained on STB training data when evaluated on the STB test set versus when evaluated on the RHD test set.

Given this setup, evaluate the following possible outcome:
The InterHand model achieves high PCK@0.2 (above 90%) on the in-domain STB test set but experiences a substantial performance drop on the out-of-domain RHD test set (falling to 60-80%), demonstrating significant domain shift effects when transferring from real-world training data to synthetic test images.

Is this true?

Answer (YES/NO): NO